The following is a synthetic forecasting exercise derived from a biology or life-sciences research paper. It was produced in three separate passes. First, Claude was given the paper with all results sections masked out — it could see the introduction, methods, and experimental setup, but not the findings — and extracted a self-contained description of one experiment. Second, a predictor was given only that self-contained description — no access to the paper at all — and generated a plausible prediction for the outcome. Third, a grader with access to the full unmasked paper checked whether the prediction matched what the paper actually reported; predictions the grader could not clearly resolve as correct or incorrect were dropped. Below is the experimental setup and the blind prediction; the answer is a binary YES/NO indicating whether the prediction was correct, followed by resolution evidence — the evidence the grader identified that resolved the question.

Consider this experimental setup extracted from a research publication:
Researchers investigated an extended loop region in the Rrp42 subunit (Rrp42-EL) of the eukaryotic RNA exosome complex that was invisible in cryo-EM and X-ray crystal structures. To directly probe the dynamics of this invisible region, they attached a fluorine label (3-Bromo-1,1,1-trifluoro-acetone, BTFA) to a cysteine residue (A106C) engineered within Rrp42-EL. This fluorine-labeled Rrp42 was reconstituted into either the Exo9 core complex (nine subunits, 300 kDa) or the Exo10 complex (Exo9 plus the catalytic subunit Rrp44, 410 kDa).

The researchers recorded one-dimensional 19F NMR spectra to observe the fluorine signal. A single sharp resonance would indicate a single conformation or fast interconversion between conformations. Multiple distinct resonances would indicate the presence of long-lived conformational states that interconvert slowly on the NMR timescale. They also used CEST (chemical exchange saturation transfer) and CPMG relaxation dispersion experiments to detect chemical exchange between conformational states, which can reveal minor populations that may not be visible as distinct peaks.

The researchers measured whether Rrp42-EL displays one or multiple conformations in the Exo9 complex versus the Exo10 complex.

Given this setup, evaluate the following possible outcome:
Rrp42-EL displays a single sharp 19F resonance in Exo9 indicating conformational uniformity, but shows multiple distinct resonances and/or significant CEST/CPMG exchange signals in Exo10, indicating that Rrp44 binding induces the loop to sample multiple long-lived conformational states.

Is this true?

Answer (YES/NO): NO